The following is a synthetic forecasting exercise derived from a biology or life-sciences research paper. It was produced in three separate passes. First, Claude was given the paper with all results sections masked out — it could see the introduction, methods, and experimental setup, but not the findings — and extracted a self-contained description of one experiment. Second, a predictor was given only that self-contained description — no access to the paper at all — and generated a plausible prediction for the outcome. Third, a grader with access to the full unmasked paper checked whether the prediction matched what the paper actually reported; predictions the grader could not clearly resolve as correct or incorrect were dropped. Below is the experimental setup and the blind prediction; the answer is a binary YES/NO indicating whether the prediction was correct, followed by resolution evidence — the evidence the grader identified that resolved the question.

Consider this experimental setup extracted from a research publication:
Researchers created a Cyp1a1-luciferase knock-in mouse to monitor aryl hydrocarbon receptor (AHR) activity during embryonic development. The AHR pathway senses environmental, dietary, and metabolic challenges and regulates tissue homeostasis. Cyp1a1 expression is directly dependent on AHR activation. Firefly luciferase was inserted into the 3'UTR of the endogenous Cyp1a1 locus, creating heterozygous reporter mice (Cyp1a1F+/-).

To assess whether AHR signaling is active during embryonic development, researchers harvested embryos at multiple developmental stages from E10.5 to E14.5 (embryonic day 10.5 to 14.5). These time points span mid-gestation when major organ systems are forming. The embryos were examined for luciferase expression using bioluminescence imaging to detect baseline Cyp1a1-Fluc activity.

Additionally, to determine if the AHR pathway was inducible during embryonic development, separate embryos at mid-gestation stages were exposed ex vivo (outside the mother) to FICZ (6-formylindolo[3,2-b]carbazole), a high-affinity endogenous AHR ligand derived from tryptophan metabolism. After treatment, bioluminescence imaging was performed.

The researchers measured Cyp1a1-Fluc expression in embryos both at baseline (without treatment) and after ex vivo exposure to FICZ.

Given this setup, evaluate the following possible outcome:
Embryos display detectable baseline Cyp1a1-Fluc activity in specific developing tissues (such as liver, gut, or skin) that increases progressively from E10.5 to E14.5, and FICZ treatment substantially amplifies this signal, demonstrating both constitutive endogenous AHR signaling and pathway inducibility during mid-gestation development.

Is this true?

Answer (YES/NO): NO